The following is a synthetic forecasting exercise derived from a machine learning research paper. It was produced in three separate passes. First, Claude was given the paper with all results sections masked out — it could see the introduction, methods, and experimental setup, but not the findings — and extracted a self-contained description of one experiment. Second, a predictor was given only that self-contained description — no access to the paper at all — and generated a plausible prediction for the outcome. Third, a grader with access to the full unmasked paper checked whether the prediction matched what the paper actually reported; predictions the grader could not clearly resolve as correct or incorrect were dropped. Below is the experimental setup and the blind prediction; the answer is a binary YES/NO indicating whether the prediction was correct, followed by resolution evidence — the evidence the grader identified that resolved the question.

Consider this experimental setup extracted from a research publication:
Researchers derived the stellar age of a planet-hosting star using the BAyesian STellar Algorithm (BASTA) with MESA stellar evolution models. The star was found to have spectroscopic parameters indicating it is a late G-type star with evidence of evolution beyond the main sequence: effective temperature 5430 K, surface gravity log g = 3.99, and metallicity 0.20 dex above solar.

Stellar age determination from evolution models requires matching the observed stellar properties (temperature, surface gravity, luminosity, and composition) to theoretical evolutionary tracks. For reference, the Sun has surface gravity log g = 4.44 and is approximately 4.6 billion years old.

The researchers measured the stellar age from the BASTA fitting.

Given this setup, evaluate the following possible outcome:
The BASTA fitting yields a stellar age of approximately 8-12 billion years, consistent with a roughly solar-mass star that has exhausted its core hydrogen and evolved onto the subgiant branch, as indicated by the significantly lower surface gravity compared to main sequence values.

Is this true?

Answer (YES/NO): YES